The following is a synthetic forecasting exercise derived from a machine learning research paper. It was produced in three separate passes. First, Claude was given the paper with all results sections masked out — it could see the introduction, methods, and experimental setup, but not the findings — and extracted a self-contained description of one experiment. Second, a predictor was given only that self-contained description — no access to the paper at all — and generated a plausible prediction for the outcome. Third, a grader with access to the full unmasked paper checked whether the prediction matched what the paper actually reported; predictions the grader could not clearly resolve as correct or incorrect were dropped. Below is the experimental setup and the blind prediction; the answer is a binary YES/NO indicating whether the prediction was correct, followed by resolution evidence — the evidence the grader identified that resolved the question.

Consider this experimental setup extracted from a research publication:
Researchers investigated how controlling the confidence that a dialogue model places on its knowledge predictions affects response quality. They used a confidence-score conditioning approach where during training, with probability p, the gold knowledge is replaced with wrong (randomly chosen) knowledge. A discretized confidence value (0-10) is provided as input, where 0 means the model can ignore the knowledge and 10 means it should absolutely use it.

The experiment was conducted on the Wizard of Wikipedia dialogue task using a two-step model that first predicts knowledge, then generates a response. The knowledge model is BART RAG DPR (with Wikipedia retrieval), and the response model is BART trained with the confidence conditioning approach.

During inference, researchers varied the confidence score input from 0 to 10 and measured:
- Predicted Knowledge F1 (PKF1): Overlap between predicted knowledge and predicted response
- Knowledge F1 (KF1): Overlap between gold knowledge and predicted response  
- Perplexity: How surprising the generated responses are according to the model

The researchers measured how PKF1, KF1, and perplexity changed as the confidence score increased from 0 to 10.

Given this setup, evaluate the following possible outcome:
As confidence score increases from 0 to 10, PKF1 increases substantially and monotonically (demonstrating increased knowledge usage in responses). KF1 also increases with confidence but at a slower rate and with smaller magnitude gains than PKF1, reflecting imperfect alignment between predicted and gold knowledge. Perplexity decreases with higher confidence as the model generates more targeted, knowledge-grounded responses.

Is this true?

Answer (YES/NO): NO